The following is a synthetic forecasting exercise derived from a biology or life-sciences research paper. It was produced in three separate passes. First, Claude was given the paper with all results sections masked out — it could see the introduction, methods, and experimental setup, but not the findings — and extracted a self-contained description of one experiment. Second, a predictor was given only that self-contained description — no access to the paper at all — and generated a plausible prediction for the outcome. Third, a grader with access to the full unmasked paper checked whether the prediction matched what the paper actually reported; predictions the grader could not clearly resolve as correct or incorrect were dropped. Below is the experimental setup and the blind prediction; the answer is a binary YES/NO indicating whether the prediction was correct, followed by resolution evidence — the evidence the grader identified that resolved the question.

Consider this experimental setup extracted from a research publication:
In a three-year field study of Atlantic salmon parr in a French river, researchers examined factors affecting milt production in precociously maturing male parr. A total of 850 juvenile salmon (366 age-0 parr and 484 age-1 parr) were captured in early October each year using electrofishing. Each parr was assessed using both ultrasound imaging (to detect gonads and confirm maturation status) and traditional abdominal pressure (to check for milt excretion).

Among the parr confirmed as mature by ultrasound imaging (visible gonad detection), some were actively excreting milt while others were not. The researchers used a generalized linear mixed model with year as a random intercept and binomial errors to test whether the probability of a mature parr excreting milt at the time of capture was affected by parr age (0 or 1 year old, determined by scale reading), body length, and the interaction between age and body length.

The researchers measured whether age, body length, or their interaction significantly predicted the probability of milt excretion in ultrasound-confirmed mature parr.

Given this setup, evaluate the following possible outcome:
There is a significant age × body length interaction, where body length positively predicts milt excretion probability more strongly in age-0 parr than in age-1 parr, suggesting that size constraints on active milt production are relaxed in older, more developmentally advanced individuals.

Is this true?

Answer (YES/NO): NO